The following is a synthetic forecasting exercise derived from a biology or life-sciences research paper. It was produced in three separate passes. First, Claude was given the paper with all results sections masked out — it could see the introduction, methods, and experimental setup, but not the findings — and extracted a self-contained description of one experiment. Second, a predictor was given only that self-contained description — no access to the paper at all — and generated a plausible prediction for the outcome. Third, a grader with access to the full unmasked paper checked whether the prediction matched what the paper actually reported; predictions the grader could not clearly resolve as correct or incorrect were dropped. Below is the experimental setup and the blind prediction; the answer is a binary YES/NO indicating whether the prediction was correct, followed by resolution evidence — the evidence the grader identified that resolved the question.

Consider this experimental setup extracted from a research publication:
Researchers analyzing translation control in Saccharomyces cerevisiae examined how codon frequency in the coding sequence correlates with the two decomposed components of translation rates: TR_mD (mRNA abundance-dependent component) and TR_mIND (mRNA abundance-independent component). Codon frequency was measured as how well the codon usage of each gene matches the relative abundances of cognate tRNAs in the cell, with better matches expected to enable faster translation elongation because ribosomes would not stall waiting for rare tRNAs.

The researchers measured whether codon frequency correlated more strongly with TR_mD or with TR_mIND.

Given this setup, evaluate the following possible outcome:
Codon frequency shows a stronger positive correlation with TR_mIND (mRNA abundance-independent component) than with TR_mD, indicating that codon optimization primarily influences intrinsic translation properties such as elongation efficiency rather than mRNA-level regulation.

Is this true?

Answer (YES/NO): NO